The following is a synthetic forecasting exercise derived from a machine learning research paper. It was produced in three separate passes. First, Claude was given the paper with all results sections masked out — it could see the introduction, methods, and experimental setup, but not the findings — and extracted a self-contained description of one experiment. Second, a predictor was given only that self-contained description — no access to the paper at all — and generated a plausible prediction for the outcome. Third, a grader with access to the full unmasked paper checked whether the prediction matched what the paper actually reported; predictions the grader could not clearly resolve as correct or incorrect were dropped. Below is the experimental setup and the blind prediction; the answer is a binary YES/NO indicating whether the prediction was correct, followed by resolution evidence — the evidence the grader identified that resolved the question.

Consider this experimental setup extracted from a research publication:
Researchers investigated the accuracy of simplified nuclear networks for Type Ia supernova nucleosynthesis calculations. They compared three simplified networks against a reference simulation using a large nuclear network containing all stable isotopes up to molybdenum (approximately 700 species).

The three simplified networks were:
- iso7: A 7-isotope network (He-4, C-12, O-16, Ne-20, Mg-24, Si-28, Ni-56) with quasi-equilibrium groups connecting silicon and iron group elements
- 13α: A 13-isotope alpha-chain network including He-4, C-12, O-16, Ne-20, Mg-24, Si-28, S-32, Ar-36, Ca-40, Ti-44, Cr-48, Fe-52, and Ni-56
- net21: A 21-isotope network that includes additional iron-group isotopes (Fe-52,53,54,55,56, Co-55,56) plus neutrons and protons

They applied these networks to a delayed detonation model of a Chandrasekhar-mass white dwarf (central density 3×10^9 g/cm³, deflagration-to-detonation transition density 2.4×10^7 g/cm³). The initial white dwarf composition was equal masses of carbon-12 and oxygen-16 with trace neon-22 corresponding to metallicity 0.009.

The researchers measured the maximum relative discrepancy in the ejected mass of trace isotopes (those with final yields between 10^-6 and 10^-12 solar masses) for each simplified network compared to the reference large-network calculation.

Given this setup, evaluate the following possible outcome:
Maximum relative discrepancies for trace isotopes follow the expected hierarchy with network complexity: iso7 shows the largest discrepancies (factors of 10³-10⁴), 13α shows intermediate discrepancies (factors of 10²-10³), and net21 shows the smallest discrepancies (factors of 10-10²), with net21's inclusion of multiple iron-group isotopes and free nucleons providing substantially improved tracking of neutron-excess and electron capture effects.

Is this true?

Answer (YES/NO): NO